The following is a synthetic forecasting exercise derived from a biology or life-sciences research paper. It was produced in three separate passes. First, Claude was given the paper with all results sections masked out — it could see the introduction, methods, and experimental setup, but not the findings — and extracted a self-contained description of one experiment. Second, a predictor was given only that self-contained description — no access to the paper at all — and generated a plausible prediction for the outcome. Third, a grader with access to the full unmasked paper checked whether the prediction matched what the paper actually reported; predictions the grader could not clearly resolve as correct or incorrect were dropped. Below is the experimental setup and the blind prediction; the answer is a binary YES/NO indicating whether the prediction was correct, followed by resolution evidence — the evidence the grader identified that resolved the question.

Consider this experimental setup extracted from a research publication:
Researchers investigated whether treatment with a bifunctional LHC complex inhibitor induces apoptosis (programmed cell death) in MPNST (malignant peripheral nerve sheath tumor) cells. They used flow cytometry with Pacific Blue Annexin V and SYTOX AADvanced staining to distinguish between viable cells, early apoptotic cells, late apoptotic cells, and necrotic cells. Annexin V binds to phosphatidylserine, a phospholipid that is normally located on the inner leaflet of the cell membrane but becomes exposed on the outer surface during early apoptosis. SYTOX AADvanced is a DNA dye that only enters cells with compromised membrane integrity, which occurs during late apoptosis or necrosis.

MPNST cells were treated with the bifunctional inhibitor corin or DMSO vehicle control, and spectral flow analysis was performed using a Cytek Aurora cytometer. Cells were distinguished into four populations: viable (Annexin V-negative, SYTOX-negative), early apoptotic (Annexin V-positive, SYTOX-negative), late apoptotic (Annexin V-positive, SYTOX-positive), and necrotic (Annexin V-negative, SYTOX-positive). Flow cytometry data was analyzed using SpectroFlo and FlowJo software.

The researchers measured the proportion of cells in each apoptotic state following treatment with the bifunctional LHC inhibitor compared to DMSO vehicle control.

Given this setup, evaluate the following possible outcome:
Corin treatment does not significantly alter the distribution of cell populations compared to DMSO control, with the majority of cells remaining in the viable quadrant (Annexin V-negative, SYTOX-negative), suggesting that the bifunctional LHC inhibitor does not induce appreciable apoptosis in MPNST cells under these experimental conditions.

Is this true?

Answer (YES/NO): NO